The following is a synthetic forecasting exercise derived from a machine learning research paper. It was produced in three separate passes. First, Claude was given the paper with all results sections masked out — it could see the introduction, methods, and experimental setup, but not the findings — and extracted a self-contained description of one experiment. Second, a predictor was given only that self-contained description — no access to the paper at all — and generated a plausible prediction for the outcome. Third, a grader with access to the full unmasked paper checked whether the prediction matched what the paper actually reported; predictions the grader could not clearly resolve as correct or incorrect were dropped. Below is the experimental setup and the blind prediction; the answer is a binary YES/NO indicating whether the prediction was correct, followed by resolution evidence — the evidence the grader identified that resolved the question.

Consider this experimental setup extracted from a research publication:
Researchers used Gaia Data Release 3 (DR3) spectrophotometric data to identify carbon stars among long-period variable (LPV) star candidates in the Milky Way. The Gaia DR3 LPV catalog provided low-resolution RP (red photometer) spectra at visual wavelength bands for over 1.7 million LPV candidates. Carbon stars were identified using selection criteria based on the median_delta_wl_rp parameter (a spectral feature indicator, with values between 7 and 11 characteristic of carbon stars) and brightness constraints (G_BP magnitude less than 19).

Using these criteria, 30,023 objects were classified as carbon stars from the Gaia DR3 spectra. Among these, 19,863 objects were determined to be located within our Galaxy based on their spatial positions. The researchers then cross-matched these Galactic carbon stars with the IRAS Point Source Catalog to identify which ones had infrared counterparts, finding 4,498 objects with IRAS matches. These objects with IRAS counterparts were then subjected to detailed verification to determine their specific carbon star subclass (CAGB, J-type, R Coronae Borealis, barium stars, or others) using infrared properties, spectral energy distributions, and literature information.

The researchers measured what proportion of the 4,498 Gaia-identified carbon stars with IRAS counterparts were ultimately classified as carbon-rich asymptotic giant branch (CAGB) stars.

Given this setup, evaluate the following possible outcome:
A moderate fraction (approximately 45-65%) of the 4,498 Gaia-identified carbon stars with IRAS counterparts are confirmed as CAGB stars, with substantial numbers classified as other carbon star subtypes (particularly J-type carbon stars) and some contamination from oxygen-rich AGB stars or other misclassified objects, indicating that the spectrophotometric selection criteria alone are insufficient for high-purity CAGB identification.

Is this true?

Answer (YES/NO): NO